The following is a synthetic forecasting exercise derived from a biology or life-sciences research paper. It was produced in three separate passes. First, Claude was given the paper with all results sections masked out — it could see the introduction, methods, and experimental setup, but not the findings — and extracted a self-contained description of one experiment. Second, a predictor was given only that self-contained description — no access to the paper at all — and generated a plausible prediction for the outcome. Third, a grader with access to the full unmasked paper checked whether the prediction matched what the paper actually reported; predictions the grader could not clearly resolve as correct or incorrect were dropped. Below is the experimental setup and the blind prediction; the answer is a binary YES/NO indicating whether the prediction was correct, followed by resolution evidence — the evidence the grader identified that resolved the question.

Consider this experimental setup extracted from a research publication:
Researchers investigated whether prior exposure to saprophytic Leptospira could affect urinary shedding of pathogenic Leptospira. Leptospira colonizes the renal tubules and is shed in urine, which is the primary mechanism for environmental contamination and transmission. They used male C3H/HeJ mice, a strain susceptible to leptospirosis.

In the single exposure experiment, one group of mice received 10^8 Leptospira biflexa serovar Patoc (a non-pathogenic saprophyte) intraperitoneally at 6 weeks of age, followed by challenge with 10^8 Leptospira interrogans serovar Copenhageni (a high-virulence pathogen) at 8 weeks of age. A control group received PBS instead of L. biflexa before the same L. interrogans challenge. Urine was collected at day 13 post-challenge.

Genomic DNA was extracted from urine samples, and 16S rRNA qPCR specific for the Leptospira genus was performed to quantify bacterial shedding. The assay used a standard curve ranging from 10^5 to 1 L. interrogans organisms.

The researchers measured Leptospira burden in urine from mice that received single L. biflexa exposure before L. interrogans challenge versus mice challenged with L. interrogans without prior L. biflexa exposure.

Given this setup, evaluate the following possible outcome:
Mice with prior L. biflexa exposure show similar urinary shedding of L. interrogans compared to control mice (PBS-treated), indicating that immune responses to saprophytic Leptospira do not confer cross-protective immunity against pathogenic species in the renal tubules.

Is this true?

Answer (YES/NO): NO